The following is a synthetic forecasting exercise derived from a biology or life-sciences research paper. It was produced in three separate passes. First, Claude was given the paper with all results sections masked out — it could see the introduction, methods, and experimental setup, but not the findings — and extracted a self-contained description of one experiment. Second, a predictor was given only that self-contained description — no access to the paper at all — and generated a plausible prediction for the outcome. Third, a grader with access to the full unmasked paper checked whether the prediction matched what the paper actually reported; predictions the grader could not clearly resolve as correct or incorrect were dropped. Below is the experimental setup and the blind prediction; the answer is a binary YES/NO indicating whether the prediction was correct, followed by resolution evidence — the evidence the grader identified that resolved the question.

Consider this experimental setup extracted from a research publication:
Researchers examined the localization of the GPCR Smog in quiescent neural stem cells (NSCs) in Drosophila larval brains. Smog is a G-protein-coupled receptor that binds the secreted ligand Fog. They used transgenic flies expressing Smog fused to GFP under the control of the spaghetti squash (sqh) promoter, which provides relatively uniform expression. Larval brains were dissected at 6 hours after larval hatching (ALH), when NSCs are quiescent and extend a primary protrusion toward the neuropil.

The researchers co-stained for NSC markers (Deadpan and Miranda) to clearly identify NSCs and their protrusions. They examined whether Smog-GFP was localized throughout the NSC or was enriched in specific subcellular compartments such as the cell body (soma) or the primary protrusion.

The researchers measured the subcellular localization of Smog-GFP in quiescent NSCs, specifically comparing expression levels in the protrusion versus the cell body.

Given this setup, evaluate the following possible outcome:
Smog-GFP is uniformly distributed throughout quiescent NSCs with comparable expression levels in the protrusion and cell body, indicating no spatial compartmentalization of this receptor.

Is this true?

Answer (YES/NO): NO